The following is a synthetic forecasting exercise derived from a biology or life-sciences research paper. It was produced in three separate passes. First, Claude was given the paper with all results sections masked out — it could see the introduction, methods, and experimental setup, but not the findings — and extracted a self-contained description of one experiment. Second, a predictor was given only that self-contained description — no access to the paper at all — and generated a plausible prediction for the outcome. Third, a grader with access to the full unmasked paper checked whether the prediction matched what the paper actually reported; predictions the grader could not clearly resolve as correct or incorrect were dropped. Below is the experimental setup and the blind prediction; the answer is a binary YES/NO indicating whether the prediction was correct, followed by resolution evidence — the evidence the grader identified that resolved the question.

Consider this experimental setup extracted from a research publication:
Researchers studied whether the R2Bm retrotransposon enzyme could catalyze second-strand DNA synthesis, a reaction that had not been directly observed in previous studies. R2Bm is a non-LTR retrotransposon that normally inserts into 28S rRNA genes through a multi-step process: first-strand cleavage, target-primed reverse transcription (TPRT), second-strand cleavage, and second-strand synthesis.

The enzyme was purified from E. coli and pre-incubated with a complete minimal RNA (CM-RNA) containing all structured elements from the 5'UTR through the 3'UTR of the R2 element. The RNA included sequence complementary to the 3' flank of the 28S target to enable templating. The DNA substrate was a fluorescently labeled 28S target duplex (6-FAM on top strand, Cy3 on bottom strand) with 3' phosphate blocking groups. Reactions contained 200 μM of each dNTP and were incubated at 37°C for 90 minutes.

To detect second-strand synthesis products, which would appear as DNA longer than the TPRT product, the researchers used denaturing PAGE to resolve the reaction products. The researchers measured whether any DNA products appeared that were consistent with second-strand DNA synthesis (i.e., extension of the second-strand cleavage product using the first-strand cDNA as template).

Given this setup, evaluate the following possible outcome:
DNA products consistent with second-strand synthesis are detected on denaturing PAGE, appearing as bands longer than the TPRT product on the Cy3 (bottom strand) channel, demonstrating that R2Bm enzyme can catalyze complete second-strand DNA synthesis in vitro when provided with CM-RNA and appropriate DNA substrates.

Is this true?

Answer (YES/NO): NO